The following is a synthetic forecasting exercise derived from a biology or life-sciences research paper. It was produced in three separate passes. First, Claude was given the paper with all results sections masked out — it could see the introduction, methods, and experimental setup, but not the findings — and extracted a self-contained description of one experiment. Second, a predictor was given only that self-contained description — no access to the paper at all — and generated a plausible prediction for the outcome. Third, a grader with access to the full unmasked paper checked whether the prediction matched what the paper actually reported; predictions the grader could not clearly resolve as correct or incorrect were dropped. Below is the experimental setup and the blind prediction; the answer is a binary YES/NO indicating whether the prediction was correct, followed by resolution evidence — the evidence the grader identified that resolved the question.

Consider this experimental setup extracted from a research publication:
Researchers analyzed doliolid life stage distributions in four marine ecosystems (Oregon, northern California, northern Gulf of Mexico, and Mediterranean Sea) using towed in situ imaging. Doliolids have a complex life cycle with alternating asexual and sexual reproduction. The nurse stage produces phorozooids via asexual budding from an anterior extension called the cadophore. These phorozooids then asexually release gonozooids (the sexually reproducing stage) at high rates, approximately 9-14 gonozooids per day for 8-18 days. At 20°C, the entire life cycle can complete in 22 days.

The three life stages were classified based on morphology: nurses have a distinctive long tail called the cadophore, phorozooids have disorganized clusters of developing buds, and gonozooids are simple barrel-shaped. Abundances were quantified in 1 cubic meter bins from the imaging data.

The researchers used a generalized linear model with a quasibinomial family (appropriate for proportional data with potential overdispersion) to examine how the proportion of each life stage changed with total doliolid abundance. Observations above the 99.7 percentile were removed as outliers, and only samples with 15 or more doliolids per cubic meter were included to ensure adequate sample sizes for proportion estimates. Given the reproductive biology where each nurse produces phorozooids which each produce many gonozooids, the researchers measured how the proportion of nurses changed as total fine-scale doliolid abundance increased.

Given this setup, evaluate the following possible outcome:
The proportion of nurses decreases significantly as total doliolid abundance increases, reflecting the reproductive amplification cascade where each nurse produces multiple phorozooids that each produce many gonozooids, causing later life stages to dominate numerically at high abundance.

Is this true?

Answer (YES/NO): NO